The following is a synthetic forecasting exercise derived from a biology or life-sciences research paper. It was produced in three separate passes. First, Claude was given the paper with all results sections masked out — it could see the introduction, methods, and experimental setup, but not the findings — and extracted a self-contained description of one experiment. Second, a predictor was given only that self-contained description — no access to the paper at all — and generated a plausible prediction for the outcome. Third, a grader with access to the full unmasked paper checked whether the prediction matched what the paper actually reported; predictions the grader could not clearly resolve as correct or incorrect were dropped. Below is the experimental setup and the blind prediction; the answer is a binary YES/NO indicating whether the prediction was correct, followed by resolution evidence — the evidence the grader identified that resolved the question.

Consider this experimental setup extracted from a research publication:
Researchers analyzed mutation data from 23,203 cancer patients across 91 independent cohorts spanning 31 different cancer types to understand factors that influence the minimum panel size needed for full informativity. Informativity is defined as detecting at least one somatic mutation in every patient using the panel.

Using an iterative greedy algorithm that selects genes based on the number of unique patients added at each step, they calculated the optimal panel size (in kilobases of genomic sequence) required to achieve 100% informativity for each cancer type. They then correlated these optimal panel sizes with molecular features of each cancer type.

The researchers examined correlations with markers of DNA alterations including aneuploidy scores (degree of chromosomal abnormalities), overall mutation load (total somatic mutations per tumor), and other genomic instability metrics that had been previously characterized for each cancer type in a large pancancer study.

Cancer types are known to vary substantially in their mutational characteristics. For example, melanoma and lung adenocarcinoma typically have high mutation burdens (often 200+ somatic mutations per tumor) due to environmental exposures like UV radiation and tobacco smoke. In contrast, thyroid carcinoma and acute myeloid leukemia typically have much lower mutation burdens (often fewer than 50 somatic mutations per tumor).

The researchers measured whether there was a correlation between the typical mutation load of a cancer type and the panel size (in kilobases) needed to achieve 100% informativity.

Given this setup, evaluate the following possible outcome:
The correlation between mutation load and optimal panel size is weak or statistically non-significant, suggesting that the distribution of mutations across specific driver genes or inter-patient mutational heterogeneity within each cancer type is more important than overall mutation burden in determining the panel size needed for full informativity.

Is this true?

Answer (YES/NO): NO